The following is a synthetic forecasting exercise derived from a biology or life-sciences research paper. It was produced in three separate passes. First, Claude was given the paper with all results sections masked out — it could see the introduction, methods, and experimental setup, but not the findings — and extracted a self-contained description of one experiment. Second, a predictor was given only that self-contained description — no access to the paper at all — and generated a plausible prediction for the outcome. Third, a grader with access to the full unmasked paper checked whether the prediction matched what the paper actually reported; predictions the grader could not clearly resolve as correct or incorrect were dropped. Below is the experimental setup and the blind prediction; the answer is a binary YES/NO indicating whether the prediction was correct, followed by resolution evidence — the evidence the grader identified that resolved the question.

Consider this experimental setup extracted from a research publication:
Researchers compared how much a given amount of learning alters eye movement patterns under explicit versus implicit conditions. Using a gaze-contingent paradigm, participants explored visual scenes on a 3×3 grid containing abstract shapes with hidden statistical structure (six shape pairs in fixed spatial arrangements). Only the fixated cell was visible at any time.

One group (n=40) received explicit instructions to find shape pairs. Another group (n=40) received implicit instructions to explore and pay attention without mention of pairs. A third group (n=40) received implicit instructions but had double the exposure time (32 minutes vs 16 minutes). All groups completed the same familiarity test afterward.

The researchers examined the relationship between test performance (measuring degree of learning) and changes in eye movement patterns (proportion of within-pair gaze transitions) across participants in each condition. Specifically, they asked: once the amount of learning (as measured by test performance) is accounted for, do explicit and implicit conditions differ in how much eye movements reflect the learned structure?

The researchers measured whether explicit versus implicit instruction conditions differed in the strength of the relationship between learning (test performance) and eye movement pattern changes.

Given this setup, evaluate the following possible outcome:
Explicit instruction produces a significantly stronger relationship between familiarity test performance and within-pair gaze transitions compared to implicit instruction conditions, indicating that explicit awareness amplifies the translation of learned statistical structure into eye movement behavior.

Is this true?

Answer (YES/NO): NO